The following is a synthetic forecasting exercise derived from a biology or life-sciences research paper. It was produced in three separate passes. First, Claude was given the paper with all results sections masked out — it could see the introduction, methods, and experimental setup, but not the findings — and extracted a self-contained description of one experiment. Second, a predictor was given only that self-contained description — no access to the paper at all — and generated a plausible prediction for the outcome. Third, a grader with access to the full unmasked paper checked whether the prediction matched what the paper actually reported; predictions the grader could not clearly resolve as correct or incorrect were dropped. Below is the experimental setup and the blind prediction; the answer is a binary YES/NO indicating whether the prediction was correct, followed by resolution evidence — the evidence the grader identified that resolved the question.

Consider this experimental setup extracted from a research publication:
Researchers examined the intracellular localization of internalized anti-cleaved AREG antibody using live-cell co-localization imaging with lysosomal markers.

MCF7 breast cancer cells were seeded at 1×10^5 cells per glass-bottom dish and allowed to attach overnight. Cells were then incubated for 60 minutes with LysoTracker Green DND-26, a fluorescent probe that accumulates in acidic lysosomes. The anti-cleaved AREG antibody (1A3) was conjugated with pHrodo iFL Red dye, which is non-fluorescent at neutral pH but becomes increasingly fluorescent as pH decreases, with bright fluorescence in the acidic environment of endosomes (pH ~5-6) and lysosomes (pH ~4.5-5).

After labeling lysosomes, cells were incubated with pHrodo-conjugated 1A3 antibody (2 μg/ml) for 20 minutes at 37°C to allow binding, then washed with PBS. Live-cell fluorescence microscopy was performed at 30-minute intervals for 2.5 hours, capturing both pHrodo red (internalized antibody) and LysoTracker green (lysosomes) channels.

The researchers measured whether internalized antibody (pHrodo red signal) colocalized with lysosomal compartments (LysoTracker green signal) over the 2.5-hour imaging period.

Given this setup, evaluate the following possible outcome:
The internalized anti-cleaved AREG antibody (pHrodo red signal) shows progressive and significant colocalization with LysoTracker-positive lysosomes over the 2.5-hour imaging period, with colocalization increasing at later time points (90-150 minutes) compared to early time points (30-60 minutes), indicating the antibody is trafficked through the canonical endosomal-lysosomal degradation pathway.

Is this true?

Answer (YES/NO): YES